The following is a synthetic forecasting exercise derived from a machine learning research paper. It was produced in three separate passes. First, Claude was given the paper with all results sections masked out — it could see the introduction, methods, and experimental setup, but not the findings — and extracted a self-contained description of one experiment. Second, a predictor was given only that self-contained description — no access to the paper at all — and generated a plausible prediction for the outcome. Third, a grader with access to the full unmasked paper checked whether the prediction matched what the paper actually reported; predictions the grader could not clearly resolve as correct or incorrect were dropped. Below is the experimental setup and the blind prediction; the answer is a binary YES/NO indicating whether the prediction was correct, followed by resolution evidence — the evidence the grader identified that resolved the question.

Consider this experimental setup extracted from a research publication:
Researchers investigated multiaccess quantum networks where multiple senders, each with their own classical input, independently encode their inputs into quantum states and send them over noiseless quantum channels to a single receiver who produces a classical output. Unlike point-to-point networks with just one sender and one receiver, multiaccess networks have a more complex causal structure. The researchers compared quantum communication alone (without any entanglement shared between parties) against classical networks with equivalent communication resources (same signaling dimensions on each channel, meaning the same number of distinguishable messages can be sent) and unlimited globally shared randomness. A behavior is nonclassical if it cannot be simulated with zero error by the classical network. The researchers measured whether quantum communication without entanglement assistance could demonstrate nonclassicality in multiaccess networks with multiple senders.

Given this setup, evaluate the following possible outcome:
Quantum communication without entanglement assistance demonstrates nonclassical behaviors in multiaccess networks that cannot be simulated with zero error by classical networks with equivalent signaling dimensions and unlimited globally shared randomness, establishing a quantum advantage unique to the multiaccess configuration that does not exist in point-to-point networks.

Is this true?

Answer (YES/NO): YES